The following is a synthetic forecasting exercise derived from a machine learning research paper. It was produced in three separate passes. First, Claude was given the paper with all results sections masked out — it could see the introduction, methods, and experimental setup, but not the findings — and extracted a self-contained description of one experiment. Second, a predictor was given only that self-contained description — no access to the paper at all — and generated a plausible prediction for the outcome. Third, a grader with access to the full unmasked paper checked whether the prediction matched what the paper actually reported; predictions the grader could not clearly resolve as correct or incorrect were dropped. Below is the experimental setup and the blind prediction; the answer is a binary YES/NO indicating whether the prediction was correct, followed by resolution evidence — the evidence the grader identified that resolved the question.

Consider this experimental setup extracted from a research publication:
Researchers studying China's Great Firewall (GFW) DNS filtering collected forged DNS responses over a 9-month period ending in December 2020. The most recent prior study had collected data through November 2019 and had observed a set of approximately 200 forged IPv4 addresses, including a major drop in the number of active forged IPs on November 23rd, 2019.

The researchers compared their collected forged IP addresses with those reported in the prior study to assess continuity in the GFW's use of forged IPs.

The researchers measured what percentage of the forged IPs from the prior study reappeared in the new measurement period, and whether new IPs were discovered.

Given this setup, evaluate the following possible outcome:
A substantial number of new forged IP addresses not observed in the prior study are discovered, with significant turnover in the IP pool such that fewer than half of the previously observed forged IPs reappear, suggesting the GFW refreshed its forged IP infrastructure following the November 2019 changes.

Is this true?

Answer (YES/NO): NO